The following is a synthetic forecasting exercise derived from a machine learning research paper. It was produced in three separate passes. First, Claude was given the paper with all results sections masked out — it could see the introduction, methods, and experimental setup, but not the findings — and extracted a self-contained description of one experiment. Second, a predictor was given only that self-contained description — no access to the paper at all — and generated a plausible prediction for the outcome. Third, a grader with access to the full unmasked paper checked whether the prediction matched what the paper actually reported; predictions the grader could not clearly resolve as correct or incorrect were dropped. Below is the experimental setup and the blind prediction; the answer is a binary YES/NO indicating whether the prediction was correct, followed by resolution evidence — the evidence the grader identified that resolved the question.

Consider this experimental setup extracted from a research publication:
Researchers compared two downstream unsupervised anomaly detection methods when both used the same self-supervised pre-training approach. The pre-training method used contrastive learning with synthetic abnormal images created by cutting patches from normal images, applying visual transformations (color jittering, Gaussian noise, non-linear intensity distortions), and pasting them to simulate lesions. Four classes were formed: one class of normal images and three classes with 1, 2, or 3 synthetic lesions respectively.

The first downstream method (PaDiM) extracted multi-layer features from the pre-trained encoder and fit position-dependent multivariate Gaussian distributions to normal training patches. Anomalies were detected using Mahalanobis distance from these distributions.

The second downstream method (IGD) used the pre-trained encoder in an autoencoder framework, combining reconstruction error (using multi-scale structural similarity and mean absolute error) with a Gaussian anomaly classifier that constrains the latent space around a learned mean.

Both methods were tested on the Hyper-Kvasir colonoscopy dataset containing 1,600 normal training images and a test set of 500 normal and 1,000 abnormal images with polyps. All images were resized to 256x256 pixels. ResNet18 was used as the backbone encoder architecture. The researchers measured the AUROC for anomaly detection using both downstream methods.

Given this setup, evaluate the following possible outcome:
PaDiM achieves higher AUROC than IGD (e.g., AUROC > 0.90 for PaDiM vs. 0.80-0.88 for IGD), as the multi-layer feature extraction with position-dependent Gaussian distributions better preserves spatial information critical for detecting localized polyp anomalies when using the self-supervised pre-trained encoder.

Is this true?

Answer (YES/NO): NO